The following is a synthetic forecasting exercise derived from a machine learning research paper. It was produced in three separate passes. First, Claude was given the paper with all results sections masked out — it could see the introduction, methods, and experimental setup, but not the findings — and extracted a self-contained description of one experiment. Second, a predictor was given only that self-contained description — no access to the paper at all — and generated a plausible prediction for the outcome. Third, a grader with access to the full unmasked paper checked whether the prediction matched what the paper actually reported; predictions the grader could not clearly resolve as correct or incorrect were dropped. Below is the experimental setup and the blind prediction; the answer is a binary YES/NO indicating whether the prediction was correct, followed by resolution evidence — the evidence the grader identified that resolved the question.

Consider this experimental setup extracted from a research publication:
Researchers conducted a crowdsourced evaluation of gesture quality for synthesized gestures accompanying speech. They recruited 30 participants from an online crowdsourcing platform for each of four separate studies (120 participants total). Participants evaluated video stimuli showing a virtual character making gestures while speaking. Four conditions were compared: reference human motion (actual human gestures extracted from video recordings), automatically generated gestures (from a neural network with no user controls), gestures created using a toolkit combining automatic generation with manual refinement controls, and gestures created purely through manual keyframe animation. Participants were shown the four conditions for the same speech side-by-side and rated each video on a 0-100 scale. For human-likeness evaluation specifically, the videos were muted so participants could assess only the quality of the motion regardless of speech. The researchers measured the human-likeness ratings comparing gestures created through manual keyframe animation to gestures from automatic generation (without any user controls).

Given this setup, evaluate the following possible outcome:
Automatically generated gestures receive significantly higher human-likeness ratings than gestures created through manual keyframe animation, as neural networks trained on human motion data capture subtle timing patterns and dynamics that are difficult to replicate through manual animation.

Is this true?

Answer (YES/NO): NO